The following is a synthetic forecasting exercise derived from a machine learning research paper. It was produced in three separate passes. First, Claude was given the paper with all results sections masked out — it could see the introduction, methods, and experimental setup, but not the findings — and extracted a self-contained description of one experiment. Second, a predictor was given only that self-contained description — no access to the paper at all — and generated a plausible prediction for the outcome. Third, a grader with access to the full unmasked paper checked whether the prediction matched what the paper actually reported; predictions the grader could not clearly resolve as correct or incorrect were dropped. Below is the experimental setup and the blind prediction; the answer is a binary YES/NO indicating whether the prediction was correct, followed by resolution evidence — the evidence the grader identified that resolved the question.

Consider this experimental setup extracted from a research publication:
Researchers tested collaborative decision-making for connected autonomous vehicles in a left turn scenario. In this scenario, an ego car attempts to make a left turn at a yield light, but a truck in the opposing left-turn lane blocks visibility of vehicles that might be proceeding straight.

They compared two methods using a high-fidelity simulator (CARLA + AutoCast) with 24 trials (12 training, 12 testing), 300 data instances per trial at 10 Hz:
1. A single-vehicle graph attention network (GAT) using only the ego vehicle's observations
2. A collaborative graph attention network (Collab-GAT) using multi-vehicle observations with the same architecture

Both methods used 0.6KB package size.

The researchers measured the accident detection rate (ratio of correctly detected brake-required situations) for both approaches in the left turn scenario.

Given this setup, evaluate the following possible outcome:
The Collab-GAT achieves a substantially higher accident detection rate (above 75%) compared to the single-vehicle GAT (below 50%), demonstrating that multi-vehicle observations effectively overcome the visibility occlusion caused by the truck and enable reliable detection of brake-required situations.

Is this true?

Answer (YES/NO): NO